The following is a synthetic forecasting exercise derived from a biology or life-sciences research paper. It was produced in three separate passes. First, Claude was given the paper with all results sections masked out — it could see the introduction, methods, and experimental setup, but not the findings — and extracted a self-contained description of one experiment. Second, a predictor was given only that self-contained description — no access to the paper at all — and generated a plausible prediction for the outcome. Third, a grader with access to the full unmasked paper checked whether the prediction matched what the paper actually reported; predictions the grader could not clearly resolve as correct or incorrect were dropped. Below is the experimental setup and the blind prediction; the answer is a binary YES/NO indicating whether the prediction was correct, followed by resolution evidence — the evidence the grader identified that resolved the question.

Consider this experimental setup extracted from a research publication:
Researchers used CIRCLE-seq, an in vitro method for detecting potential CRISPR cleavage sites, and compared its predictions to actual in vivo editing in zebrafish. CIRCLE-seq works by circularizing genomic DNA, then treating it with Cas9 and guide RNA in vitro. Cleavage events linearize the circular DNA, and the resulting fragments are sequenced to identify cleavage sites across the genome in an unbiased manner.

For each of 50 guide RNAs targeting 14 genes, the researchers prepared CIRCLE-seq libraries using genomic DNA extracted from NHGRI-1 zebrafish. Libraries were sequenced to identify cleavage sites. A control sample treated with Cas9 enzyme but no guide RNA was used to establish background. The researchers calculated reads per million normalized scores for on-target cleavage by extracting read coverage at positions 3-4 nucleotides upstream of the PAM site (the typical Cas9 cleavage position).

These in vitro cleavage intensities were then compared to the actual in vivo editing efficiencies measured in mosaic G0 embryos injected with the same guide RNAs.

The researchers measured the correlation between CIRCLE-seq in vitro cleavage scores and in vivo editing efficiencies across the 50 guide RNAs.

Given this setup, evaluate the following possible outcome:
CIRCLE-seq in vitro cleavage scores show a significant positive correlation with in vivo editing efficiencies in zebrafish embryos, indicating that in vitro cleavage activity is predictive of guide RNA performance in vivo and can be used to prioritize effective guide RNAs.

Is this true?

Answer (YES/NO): NO